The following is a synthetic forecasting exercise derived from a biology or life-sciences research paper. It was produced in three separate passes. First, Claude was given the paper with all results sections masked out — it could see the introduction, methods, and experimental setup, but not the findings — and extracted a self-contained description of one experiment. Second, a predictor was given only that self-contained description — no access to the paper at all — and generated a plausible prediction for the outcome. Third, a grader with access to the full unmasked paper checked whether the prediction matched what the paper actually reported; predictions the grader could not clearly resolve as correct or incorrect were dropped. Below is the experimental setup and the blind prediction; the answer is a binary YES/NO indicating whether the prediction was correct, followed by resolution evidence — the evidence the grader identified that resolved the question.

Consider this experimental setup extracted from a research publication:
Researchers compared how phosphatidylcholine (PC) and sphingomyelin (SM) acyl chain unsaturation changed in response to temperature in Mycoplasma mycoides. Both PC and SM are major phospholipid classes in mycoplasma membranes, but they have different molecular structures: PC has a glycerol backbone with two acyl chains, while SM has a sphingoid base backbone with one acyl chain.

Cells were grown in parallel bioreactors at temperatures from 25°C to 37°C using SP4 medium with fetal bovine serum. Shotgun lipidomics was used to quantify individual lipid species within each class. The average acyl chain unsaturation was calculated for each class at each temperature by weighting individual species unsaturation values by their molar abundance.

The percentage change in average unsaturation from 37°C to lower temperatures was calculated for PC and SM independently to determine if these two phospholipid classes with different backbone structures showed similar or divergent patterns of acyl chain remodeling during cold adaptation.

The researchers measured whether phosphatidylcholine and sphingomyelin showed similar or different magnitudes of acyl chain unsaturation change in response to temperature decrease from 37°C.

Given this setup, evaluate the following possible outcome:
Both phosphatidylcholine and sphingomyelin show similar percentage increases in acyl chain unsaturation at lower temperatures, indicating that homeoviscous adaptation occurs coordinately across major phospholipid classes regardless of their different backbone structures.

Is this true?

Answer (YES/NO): NO